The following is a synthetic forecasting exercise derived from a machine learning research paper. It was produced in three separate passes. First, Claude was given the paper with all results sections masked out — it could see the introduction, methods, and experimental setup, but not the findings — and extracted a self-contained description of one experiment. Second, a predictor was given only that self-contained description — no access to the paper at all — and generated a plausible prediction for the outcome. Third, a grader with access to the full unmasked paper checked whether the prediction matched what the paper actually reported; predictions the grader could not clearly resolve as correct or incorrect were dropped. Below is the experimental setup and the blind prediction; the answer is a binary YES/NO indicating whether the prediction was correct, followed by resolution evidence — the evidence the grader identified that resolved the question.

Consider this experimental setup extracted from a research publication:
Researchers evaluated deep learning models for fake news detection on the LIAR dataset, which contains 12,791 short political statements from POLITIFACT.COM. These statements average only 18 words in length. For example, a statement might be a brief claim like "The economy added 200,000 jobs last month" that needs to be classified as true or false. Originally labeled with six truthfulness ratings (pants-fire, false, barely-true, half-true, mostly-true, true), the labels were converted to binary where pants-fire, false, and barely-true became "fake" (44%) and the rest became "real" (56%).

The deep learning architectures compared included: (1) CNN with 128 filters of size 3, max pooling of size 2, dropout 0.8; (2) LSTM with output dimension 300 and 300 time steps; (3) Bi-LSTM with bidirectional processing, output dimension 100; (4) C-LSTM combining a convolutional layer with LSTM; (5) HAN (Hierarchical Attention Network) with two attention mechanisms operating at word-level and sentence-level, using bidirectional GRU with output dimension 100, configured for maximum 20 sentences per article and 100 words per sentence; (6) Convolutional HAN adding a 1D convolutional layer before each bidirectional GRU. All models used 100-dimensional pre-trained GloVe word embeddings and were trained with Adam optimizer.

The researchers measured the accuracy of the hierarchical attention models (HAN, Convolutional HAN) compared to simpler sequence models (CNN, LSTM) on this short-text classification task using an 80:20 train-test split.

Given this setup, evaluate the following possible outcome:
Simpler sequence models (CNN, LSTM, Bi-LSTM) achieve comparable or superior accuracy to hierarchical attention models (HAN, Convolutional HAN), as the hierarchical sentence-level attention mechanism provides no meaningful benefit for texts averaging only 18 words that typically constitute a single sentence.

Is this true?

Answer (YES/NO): NO